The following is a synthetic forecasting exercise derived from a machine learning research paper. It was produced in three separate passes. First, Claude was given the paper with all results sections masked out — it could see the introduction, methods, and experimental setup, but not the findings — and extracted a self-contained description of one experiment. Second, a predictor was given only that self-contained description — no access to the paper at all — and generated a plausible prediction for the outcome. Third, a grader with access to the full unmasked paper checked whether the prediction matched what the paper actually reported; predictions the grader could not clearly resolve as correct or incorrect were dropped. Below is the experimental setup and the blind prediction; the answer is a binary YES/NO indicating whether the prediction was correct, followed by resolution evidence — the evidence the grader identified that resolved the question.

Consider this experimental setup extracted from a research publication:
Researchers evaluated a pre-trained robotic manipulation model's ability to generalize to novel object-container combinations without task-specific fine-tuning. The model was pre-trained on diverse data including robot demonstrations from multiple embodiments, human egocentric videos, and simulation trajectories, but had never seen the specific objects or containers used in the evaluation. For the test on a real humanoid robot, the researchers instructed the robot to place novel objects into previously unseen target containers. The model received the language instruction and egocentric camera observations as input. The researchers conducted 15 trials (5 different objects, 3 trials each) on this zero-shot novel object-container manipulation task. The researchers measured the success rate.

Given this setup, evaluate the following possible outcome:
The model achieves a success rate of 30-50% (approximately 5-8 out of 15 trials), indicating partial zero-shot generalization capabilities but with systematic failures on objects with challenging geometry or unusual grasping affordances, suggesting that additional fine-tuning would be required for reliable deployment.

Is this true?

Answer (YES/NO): NO